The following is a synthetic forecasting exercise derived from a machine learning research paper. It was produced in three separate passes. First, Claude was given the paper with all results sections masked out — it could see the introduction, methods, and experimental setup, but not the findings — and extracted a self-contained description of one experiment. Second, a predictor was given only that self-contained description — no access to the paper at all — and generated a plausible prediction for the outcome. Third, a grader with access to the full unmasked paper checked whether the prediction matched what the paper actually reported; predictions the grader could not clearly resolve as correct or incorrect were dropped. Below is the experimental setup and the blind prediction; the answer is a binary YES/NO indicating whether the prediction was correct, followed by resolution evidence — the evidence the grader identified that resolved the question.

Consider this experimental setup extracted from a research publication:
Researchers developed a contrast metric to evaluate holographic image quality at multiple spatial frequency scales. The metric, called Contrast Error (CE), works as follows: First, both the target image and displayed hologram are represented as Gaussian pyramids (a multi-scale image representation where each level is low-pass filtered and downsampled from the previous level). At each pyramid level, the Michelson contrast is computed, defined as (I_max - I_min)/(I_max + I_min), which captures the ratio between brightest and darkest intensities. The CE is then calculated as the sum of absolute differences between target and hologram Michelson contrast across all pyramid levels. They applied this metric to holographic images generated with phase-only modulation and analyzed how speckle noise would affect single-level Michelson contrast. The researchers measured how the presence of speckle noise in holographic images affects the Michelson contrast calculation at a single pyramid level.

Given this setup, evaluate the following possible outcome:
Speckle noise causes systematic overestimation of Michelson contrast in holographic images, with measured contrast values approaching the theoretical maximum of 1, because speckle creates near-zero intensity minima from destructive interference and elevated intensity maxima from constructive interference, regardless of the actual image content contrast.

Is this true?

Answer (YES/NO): NO